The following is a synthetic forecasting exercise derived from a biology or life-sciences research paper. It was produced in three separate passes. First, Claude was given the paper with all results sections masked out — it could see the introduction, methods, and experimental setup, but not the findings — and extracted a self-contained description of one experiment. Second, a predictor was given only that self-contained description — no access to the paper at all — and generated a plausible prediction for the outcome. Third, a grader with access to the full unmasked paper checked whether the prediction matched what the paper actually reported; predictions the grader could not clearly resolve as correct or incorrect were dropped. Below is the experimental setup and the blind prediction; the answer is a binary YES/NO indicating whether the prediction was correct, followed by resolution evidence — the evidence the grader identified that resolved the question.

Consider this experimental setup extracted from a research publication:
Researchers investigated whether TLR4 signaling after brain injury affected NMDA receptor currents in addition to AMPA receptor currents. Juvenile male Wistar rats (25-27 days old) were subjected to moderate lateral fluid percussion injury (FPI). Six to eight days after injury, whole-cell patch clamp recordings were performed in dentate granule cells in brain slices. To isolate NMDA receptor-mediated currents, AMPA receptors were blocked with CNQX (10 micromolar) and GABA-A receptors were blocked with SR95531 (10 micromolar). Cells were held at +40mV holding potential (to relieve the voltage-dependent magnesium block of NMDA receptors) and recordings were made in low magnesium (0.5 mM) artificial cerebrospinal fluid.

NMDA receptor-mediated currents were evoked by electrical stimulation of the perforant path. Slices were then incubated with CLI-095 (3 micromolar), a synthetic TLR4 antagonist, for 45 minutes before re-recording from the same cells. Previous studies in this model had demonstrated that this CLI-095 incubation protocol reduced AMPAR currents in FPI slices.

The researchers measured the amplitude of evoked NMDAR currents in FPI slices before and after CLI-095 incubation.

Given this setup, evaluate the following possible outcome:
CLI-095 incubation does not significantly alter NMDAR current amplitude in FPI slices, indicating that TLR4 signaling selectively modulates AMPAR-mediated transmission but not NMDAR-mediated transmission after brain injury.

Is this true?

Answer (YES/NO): YES